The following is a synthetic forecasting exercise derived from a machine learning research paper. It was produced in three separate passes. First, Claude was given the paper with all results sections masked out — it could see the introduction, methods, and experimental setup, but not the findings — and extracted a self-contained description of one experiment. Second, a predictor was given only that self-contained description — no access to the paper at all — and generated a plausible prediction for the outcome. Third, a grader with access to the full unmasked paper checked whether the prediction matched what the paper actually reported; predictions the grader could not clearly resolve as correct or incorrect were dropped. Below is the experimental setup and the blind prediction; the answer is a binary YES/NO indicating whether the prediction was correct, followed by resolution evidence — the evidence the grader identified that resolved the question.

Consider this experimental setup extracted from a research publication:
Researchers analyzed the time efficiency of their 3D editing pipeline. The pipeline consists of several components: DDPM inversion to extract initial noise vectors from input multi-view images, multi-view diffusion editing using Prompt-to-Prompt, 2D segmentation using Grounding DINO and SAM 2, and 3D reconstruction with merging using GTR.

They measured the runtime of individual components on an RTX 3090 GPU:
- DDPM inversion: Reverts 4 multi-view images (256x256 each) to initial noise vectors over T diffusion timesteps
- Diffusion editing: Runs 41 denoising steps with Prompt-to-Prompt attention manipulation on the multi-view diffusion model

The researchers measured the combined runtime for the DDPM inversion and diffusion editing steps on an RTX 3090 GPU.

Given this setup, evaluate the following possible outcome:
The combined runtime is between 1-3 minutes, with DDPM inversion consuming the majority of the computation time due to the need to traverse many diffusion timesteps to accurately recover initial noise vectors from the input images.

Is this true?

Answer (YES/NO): NO